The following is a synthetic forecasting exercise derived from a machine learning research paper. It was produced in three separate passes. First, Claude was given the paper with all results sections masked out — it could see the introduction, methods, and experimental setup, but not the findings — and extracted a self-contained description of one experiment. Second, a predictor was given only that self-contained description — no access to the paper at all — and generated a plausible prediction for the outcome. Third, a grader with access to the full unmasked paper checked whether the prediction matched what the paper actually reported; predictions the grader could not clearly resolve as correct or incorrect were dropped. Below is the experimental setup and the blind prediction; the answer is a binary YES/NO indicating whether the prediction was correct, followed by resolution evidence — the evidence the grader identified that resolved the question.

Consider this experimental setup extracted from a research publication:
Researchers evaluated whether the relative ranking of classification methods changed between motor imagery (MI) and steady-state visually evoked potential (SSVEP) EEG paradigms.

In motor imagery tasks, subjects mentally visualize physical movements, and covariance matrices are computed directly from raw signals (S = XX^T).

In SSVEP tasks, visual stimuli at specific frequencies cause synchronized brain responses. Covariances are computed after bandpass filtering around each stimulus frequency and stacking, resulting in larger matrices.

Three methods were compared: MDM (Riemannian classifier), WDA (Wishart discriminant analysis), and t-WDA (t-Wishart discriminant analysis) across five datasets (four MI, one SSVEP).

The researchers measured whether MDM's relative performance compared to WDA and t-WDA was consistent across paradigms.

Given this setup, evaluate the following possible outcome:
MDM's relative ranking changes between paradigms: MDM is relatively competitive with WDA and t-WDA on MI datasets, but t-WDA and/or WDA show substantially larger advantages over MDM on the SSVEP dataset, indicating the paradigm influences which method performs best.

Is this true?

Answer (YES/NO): NO